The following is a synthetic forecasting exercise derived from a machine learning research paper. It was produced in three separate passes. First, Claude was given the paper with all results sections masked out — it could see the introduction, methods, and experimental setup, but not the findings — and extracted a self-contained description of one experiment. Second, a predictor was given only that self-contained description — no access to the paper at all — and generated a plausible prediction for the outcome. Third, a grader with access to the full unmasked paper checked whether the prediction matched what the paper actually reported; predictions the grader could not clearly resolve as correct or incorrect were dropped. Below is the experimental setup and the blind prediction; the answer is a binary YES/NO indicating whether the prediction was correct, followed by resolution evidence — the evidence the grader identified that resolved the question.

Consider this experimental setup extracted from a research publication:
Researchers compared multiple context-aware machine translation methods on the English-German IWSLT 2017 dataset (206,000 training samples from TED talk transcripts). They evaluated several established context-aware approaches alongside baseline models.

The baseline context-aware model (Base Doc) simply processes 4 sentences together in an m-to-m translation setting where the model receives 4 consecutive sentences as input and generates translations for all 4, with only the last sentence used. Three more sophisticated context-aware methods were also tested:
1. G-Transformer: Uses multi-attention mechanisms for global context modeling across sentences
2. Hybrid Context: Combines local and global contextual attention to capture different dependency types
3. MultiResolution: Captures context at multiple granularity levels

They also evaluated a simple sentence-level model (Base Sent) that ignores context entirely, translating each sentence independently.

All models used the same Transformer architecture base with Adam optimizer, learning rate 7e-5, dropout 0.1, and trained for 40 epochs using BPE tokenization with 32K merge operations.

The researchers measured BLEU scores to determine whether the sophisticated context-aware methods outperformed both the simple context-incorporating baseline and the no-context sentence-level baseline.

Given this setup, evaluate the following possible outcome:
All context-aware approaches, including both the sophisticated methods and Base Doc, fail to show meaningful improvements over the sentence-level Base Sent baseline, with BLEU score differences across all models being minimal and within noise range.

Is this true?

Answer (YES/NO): NO